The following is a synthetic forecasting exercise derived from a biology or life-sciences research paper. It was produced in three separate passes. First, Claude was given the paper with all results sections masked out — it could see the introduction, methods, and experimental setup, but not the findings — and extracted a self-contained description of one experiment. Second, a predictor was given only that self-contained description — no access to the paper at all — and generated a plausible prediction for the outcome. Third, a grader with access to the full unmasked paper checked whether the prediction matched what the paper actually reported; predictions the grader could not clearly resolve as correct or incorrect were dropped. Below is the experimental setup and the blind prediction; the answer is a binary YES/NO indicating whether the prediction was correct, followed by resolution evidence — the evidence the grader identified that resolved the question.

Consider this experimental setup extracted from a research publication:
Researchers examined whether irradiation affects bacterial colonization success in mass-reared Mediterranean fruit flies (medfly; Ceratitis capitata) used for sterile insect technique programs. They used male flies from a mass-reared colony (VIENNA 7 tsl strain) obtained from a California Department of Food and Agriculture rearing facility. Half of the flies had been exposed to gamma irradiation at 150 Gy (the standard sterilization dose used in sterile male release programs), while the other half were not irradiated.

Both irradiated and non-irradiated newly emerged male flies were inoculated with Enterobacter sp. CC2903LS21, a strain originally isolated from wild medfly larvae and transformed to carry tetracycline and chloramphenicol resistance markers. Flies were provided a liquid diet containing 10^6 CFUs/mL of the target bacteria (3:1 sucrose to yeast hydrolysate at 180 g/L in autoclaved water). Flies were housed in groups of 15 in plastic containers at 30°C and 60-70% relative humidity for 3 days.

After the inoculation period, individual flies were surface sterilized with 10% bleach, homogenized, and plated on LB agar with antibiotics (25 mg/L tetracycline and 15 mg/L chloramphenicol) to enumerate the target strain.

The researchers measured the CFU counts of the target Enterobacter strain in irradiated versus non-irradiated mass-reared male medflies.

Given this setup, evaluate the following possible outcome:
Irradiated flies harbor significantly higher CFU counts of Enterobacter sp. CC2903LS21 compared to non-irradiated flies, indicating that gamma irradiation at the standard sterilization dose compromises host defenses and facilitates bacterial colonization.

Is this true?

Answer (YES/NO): NO